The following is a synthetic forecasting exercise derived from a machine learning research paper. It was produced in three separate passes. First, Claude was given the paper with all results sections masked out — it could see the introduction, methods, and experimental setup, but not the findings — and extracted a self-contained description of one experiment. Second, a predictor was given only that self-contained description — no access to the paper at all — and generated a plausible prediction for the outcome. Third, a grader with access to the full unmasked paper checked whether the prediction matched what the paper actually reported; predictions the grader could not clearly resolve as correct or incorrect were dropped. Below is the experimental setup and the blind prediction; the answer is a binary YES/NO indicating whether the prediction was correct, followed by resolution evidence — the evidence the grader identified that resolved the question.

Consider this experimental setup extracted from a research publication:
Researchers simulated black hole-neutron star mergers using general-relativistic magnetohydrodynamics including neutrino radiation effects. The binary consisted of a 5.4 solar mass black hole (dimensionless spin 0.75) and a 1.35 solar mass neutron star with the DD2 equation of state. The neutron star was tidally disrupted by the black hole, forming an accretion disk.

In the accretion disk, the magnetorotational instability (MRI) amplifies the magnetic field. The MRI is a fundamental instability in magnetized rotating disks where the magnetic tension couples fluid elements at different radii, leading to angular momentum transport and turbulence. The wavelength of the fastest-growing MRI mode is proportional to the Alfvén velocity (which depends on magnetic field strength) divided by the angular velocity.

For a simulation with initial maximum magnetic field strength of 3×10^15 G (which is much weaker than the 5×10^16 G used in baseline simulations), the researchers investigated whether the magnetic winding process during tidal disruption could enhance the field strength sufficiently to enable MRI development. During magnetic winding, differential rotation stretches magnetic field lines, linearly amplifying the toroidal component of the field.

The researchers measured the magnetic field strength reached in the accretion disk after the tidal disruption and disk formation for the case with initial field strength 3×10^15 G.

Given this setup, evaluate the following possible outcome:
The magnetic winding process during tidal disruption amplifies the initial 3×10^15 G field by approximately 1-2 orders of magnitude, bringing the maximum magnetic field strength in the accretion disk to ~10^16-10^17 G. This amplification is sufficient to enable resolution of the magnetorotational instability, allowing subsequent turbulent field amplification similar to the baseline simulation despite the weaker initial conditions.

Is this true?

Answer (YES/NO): NO